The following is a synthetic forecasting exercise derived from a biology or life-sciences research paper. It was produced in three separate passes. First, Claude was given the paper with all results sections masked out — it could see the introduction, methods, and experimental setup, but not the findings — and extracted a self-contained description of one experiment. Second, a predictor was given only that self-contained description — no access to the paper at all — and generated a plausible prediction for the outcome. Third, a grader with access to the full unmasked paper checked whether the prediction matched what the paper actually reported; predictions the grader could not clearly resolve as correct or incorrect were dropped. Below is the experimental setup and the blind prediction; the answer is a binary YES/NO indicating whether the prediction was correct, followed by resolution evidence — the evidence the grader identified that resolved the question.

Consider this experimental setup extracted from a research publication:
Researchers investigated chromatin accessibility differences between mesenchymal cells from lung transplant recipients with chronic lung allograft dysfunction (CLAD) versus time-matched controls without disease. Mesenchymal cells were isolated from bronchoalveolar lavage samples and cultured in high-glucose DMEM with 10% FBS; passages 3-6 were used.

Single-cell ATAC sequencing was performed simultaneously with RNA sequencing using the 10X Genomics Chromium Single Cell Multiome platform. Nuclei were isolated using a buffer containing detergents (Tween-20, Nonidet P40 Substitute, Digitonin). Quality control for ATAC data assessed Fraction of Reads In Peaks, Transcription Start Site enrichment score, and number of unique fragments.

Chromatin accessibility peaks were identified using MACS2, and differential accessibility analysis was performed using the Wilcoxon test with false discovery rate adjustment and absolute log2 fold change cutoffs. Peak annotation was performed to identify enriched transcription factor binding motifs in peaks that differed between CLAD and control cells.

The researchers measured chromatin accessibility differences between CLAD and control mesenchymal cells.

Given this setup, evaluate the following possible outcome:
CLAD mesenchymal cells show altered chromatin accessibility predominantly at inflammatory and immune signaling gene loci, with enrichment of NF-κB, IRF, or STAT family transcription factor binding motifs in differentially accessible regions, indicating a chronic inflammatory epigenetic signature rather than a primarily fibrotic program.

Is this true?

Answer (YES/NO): NO